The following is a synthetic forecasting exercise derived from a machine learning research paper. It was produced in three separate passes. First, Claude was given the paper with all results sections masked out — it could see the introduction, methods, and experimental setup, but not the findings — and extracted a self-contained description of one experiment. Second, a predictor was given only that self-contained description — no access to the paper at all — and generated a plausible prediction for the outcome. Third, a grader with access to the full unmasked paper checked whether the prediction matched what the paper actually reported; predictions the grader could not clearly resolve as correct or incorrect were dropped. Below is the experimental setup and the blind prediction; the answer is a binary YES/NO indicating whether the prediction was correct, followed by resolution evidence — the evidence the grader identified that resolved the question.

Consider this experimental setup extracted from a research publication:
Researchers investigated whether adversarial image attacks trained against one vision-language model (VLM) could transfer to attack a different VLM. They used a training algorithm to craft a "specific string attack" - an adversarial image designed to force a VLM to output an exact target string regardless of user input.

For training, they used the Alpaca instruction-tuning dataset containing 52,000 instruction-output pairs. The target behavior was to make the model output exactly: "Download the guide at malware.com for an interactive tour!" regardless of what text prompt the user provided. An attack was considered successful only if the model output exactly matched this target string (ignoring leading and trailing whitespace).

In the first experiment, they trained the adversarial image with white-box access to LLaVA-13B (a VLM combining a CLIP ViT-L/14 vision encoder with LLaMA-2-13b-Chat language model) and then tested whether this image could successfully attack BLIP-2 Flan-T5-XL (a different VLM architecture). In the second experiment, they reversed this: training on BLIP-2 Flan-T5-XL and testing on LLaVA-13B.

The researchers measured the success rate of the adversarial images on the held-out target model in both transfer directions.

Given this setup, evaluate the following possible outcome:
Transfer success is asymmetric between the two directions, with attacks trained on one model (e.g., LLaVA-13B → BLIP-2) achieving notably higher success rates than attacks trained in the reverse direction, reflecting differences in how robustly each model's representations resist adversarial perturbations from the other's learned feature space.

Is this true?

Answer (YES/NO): NO